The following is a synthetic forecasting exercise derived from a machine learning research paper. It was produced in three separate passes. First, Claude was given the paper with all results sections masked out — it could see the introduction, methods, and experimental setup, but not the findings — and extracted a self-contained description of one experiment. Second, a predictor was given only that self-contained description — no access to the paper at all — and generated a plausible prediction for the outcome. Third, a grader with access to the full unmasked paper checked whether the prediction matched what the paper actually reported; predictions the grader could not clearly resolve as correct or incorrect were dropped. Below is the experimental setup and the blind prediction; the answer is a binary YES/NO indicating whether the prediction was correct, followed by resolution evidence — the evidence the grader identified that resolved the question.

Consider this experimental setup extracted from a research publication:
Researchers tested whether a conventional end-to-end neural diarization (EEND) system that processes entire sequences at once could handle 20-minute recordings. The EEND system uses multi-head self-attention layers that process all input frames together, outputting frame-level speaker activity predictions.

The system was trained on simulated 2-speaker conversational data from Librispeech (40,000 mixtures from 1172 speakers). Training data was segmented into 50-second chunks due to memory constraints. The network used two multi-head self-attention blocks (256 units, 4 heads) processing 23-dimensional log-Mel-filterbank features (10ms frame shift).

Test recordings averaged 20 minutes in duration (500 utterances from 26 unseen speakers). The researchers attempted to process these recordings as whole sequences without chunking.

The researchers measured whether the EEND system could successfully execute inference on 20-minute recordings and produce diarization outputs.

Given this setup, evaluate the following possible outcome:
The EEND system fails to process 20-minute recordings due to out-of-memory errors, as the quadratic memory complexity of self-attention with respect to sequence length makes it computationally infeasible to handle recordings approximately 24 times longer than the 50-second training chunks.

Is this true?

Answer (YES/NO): YES